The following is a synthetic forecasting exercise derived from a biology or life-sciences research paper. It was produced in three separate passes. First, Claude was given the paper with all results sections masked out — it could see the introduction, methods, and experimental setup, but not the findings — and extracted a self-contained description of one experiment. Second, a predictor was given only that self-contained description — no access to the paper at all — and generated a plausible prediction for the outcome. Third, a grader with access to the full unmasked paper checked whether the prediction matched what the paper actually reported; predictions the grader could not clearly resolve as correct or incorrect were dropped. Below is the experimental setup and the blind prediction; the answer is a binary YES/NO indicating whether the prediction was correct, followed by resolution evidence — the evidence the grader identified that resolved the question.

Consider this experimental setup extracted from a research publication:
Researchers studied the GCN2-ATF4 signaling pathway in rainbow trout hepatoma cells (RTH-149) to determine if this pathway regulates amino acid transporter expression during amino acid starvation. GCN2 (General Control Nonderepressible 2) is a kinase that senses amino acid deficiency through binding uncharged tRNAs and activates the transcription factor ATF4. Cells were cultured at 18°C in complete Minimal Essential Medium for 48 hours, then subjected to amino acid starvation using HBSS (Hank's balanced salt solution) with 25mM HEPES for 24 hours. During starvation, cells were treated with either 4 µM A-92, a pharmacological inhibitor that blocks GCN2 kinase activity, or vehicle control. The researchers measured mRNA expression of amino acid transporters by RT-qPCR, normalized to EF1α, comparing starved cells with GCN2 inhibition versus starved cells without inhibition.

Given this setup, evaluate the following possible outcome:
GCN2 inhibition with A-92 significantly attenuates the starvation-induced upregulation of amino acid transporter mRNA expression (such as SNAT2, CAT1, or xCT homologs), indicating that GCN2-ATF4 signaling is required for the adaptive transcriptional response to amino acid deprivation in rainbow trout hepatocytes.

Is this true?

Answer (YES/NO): YES